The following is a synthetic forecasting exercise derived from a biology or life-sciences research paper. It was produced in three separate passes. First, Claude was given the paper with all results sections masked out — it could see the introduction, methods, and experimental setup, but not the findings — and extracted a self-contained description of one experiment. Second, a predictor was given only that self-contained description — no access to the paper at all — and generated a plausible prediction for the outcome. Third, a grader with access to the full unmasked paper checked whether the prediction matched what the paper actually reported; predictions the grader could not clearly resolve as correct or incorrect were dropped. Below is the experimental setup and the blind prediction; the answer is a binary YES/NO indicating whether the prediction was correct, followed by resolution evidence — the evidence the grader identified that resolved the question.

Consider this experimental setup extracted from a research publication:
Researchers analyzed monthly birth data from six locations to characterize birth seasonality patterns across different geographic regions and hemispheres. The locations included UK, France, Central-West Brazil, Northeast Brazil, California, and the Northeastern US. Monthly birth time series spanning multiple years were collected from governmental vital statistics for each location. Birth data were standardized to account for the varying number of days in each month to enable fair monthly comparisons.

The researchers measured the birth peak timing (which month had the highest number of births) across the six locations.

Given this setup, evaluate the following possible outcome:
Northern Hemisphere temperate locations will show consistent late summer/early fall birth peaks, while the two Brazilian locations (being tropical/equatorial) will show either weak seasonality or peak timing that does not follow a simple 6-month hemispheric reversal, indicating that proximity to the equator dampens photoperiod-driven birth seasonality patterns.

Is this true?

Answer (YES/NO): NO